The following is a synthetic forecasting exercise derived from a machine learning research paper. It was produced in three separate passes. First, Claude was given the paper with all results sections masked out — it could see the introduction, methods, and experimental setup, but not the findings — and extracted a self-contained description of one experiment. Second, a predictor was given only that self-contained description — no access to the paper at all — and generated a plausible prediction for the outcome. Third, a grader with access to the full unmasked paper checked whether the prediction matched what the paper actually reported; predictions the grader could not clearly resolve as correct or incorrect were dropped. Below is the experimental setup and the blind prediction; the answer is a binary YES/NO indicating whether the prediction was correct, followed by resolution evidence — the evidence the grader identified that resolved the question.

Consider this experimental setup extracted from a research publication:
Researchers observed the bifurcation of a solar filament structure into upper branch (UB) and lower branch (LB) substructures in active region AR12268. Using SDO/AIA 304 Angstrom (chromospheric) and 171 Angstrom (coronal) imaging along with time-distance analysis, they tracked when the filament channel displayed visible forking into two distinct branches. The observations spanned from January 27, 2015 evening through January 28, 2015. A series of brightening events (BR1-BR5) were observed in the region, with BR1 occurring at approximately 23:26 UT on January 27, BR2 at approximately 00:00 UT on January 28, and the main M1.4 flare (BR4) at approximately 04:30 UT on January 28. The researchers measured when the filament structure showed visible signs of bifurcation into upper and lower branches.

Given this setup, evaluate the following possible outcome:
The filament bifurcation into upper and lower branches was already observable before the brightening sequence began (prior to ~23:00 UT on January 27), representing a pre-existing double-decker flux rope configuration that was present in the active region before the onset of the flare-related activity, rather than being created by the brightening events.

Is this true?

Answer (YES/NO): NO